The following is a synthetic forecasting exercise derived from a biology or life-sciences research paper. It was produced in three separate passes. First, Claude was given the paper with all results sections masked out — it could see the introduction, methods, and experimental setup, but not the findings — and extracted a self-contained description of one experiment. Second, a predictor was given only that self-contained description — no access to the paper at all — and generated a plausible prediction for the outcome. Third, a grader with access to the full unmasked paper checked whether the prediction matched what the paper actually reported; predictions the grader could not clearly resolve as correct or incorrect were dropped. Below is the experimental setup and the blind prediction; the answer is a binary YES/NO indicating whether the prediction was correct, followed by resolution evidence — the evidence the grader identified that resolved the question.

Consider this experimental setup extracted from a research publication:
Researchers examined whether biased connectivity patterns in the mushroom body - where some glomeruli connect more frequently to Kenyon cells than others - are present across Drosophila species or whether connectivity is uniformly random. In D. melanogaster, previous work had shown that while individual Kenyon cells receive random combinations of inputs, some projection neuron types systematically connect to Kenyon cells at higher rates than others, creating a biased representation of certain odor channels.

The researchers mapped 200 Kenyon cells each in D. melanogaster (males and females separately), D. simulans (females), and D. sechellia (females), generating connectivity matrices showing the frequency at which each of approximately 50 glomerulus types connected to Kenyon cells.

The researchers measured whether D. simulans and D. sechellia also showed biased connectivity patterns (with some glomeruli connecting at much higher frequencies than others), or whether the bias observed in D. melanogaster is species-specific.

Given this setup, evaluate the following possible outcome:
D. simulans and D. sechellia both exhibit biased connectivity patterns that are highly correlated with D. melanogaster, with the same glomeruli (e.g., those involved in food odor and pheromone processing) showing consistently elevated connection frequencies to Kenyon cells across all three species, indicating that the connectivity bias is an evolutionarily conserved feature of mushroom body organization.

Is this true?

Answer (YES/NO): NO